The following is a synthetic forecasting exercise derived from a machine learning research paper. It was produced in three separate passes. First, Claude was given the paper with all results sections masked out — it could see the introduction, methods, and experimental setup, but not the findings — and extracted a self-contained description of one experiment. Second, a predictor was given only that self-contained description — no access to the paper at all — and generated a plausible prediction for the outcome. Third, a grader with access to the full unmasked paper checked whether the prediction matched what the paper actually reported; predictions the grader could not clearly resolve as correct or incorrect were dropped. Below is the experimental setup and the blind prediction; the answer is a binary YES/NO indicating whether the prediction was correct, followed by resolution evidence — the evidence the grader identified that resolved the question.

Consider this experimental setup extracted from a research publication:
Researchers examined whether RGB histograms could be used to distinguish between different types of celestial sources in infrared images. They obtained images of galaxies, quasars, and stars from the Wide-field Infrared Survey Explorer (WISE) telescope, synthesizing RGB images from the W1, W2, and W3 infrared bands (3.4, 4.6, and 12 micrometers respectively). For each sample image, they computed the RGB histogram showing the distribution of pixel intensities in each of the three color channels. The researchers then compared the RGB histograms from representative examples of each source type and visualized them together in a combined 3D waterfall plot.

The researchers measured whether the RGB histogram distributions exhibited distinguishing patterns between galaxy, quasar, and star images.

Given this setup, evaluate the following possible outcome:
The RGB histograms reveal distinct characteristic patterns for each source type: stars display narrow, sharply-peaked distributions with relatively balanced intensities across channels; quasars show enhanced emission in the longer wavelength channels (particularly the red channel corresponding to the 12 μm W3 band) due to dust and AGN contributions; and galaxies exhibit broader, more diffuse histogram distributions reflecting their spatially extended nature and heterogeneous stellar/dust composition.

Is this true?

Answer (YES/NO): NO